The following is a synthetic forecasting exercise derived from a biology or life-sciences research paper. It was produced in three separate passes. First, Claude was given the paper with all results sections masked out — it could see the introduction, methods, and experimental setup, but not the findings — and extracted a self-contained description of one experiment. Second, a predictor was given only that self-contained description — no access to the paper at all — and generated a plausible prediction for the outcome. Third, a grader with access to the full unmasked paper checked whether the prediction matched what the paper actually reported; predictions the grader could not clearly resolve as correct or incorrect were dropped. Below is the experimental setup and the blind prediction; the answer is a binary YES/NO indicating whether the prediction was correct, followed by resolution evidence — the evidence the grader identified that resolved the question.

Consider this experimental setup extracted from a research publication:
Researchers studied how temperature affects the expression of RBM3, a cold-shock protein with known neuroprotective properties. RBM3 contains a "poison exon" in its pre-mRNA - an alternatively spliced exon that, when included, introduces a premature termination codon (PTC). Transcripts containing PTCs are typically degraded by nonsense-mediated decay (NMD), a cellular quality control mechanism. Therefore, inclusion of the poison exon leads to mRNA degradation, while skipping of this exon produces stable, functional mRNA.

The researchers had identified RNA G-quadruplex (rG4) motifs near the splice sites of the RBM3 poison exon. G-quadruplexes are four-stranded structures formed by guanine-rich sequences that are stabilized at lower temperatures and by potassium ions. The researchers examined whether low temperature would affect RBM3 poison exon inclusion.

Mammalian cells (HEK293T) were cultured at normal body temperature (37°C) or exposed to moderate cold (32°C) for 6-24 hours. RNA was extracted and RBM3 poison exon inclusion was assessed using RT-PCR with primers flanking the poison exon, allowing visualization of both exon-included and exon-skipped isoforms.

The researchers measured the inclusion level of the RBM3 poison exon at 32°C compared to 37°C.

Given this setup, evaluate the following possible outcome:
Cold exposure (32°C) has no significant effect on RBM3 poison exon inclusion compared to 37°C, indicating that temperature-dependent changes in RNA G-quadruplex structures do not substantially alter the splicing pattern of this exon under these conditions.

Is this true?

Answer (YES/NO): NO